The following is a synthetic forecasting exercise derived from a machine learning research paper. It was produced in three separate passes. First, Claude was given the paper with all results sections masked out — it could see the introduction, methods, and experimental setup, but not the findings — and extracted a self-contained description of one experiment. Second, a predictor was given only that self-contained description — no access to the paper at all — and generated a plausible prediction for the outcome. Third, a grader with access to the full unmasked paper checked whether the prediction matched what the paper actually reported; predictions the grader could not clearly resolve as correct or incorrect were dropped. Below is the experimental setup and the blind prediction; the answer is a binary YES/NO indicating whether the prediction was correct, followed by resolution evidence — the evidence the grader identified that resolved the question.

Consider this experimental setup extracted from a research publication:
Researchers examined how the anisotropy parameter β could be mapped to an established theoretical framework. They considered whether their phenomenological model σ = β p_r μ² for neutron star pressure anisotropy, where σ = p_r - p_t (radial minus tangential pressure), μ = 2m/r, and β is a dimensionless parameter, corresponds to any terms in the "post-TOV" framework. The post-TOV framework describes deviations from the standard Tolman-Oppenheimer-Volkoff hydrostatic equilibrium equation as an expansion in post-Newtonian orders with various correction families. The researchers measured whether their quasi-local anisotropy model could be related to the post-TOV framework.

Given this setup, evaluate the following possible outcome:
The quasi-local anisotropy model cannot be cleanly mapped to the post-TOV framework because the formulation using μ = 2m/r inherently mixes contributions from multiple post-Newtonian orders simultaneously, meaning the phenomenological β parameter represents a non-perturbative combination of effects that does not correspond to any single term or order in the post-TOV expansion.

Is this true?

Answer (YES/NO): NO